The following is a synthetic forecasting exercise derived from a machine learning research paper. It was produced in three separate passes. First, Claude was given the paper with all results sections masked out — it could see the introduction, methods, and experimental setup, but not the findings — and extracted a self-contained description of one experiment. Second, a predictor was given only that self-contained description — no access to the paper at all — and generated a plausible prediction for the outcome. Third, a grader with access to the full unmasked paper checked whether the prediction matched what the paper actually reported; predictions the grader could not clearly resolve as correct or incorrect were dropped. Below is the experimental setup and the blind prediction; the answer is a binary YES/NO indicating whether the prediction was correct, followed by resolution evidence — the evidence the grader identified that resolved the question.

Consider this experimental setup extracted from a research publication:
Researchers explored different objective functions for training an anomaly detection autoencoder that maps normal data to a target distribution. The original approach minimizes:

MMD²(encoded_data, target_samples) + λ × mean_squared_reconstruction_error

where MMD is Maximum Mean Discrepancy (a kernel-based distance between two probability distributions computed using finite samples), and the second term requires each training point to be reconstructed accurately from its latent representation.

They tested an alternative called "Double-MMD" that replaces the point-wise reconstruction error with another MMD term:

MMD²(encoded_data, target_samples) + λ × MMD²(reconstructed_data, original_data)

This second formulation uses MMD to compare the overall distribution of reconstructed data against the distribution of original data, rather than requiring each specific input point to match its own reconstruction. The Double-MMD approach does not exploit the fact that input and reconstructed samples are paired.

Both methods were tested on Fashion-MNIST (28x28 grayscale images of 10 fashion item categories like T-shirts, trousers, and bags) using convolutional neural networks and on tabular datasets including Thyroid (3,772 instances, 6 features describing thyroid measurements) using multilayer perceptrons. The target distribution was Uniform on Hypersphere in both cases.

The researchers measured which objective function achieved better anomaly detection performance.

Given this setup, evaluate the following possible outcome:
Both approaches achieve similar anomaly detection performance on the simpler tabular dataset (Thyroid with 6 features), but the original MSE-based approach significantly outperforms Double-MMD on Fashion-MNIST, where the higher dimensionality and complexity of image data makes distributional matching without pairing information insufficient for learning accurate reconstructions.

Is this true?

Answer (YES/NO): YES